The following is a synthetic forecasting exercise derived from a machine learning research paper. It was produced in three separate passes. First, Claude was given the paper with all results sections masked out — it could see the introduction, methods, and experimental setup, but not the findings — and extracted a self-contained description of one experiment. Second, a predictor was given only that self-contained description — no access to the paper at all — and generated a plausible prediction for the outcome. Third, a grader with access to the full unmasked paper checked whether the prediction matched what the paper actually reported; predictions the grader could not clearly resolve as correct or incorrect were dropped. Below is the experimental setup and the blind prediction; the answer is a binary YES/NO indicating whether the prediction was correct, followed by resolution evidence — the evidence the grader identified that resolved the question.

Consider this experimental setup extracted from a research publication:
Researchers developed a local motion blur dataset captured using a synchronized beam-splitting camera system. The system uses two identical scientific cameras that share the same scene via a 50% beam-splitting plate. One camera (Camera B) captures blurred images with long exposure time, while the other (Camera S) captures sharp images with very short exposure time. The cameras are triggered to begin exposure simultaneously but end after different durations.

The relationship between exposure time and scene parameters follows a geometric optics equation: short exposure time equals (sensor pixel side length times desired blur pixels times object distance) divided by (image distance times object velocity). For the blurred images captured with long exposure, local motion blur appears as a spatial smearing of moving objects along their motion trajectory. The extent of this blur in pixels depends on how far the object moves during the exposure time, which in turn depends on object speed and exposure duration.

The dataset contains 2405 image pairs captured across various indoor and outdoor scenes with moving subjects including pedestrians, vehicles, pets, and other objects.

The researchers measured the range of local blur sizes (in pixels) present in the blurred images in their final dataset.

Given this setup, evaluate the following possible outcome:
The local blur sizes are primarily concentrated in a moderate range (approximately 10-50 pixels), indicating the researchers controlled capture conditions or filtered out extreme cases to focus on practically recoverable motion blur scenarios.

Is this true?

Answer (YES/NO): NO